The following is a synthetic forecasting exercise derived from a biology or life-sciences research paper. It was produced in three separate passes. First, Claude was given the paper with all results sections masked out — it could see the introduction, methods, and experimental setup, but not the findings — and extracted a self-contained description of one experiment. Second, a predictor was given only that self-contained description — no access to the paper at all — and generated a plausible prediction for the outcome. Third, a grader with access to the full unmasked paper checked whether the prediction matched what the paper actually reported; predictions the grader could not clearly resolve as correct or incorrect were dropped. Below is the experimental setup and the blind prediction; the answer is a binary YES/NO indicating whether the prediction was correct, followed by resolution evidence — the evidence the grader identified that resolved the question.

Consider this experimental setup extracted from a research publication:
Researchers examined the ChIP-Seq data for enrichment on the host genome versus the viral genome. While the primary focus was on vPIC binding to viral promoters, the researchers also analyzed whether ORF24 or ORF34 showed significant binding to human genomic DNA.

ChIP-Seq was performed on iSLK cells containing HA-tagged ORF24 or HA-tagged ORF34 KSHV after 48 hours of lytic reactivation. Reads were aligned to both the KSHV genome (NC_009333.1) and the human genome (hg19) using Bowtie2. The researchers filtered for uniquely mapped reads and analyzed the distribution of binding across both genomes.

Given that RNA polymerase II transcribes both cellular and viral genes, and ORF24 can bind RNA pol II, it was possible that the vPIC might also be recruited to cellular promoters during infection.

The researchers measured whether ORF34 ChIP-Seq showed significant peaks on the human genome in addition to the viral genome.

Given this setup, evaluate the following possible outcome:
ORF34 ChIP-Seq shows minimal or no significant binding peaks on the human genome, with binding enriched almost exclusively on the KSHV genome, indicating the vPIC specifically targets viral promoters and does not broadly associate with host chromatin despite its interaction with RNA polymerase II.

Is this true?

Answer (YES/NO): YES